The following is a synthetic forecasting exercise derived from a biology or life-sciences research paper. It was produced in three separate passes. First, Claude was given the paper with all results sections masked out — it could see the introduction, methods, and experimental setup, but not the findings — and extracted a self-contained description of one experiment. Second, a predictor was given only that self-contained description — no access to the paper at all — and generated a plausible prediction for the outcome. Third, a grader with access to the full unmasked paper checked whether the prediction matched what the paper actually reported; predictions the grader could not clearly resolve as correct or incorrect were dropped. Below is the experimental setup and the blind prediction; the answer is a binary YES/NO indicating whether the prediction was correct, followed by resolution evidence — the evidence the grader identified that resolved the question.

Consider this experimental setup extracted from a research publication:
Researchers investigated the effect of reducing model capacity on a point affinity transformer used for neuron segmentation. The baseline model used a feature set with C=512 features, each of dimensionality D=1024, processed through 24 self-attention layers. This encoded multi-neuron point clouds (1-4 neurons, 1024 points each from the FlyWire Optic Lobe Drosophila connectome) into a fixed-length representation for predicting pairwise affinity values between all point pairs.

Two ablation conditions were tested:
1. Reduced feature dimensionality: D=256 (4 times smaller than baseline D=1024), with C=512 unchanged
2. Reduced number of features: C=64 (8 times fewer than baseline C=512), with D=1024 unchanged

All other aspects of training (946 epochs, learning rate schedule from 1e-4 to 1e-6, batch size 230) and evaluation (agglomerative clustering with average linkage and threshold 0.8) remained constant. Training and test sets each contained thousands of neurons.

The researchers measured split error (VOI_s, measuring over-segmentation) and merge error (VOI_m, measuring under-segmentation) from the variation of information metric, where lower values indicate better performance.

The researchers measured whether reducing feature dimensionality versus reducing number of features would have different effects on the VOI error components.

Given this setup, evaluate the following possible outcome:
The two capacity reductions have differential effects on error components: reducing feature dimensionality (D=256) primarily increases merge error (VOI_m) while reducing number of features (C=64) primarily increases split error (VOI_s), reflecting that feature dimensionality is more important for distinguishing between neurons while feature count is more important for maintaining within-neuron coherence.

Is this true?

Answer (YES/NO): NO